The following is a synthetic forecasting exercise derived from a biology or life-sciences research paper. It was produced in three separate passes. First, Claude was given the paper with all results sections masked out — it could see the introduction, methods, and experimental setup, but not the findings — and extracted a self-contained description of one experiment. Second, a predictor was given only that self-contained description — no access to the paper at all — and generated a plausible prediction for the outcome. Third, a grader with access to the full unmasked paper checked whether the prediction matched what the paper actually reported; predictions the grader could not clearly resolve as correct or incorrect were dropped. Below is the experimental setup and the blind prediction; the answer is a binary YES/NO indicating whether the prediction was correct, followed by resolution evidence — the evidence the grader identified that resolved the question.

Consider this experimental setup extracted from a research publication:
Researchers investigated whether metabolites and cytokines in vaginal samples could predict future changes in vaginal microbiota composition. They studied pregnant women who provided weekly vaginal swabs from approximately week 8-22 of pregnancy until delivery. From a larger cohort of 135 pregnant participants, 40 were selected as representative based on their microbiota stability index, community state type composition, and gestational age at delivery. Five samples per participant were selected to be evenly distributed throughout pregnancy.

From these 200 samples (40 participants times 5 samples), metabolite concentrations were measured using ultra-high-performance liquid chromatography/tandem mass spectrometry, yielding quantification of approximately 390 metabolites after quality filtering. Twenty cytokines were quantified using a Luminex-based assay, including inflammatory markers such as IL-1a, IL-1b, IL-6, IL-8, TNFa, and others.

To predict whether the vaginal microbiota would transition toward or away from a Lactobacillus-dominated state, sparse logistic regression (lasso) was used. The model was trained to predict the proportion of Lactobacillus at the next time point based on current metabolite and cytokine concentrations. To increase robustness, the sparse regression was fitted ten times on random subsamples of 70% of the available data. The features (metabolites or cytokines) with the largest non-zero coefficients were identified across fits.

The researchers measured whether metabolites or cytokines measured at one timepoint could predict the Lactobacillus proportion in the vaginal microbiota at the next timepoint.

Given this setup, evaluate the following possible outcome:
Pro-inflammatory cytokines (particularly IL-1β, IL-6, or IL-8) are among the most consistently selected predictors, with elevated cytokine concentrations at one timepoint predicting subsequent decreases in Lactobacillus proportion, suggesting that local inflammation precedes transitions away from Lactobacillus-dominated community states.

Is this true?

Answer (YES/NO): NO